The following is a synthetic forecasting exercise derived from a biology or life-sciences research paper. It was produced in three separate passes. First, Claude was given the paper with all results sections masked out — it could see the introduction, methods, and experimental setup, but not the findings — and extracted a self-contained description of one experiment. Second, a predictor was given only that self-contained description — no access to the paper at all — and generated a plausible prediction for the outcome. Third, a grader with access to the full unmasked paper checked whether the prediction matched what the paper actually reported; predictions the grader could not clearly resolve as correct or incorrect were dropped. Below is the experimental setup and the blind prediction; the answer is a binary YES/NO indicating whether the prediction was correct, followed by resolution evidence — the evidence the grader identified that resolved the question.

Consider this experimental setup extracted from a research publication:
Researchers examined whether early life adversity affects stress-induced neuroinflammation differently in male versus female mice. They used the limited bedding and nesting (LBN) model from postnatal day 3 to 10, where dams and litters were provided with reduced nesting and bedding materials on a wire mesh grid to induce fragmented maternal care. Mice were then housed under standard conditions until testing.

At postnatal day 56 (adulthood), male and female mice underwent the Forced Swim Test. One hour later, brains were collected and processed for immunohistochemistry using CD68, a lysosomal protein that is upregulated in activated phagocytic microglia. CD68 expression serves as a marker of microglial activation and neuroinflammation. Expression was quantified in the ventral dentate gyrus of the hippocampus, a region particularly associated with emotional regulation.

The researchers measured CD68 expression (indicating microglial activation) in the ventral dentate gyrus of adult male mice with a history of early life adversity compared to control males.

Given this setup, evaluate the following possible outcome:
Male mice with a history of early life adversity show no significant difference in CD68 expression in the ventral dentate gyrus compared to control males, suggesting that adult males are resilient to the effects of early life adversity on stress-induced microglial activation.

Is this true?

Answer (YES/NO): YES